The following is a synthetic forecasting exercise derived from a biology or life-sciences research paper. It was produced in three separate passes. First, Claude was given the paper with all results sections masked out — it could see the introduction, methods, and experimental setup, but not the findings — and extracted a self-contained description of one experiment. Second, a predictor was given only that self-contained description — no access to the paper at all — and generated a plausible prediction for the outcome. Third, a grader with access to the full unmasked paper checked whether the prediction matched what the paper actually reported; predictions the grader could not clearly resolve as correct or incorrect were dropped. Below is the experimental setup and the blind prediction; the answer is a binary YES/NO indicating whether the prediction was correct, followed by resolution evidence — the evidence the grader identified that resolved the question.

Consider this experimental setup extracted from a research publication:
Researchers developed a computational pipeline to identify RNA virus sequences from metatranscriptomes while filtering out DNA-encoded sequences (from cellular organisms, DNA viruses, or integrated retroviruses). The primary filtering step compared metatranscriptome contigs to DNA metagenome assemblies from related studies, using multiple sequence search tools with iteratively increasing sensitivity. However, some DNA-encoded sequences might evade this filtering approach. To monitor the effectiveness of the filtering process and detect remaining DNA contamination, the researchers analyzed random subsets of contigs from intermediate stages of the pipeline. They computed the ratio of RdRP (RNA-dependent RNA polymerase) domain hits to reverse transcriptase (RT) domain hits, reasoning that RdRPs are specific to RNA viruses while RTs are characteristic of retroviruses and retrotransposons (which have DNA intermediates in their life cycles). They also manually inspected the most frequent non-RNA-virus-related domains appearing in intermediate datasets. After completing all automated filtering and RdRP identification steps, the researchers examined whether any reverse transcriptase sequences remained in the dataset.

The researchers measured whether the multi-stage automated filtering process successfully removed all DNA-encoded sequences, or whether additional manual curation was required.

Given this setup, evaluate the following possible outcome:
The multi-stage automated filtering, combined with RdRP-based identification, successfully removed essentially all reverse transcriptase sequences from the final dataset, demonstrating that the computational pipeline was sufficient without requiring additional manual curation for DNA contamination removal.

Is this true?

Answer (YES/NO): NO